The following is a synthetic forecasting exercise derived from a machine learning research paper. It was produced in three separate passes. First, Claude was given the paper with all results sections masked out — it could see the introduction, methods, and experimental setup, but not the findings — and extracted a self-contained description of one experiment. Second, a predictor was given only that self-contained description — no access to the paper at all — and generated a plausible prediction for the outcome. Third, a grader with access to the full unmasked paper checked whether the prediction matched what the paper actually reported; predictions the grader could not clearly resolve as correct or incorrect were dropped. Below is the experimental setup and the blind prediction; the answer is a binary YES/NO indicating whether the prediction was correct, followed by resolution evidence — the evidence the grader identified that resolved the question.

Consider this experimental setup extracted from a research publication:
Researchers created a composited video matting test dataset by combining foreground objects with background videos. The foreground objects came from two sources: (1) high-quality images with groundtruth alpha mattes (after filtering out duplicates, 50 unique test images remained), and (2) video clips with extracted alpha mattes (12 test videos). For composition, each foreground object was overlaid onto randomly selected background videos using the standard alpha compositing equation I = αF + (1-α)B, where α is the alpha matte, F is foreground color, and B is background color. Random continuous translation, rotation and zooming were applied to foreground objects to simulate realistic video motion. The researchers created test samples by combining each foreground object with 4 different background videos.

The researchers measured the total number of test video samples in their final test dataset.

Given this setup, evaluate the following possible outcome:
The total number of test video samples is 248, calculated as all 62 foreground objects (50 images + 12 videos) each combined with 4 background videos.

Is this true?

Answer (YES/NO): YES